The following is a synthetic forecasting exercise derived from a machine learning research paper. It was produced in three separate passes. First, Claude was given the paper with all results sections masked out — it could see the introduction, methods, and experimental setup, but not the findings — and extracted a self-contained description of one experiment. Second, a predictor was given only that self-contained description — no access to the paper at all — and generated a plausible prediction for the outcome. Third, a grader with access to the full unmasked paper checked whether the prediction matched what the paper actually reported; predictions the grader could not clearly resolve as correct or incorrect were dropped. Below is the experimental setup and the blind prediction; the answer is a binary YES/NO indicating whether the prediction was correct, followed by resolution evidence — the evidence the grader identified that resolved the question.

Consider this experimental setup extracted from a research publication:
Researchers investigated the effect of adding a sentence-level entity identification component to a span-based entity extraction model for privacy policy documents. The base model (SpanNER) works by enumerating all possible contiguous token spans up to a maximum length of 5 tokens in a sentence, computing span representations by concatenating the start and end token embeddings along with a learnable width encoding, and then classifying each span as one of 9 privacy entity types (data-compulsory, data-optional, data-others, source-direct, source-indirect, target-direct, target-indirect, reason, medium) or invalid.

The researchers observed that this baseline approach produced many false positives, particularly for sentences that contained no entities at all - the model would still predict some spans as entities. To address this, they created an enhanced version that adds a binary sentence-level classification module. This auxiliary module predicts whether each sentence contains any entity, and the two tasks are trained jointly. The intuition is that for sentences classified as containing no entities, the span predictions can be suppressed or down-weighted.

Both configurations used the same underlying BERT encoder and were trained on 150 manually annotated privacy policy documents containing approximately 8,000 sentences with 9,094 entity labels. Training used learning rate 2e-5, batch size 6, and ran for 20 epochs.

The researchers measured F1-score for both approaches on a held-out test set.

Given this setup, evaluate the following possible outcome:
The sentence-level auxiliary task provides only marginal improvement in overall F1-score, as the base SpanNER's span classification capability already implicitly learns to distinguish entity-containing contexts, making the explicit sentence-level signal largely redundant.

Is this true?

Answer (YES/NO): NO